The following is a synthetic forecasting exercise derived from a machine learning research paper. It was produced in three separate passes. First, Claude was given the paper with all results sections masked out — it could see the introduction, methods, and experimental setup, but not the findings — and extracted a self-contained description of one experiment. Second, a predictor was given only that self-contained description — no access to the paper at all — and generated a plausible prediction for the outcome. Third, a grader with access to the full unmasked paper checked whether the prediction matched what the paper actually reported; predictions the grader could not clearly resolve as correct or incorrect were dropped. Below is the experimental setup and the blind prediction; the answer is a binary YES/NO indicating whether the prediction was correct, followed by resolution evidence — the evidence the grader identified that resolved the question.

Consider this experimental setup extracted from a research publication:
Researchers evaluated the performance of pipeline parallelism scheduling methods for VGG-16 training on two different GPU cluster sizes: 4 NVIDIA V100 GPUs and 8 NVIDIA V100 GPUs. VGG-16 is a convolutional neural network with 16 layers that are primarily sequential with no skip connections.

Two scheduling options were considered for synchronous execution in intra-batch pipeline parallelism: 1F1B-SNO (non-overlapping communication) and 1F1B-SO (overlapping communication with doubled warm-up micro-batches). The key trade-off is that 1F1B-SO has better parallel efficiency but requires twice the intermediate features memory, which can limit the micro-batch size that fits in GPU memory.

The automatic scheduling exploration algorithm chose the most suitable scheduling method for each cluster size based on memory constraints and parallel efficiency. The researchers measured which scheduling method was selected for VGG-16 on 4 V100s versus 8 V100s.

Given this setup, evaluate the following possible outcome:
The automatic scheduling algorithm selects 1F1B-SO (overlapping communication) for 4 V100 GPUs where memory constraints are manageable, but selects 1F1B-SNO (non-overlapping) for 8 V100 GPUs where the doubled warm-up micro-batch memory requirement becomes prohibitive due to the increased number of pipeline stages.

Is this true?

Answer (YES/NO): YES